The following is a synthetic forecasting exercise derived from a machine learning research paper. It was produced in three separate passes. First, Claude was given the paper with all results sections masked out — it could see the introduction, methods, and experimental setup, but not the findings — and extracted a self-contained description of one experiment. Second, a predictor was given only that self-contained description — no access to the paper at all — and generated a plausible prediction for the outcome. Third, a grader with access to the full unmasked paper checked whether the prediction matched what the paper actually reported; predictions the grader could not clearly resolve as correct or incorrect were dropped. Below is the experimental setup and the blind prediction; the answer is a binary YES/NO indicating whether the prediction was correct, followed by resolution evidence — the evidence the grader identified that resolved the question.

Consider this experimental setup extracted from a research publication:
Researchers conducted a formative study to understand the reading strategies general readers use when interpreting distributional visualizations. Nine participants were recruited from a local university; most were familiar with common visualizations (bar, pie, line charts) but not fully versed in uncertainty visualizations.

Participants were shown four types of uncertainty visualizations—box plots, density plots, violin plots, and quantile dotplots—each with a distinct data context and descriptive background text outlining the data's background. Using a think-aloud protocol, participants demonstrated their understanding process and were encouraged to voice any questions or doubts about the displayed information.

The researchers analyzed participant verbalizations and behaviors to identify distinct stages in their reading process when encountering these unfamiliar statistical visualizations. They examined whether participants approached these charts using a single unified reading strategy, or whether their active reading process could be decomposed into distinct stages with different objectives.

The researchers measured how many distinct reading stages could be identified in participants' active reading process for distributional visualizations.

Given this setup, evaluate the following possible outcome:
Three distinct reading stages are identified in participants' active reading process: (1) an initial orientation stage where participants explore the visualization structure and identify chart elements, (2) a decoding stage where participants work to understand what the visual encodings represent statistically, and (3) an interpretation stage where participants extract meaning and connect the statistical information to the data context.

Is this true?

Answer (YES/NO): NO